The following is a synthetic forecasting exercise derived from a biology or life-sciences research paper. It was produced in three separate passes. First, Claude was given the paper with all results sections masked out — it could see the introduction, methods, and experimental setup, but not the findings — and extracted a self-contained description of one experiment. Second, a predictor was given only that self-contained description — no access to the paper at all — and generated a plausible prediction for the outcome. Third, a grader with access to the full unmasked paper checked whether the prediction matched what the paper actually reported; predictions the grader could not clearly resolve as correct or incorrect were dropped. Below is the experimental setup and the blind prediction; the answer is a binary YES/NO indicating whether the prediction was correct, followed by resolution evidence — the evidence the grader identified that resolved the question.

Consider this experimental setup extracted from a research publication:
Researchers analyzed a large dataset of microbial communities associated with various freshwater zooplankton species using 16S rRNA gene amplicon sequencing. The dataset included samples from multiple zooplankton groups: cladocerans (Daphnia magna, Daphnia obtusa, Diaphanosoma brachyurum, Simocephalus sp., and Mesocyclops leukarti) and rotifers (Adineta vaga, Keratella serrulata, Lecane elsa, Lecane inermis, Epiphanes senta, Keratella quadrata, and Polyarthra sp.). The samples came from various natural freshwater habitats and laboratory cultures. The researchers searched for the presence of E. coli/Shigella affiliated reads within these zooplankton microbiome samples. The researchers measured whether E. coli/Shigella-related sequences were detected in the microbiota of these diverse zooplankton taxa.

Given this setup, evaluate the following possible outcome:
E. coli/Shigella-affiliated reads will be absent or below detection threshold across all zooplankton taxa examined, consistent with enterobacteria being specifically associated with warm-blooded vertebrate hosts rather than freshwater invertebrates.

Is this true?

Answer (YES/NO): NO